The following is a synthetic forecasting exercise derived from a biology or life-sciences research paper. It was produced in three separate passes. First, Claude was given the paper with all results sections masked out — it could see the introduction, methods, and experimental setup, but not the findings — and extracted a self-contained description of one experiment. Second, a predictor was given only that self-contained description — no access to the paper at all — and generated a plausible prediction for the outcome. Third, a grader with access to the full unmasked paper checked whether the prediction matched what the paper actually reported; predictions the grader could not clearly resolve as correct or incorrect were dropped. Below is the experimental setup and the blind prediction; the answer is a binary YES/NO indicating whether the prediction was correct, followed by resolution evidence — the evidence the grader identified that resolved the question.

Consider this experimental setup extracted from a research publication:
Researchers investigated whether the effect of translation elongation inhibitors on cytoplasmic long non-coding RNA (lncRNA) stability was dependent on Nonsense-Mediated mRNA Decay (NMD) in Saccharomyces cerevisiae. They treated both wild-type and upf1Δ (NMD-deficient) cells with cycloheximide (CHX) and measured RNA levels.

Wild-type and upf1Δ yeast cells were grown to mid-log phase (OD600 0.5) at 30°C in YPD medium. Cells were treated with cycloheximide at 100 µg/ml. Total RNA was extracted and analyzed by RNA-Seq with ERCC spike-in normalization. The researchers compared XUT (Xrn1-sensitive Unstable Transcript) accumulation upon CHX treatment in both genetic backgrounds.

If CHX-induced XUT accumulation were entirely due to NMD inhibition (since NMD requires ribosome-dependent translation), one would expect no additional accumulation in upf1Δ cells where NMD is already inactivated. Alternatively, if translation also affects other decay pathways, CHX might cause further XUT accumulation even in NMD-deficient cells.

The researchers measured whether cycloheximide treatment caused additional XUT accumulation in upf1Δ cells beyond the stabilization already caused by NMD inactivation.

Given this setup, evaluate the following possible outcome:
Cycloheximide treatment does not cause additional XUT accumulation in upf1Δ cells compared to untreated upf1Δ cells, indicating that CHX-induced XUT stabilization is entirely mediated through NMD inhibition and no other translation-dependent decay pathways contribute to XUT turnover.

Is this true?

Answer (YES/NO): NO